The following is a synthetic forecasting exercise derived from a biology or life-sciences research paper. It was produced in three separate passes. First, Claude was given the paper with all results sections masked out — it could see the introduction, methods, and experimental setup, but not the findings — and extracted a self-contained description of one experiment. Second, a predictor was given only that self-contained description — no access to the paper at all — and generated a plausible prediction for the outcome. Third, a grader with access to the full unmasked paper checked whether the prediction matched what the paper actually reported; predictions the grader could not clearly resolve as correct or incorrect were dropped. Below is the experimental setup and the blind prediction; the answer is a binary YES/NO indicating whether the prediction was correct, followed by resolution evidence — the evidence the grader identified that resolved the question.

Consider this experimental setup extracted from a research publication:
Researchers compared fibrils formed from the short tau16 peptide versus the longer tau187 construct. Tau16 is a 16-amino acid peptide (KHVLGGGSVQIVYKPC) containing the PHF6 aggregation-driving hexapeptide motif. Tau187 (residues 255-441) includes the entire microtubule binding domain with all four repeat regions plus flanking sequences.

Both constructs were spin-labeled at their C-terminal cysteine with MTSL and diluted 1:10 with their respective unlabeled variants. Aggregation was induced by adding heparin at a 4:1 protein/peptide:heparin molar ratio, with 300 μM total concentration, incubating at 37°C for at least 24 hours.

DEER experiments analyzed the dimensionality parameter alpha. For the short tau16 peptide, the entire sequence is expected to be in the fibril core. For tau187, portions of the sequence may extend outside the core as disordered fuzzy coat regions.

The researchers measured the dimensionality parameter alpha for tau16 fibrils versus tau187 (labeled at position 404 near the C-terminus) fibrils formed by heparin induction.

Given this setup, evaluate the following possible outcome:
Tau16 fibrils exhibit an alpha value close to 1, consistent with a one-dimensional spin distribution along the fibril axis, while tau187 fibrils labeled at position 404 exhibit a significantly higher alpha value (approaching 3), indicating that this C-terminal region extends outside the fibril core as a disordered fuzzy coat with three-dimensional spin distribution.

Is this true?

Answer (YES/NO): NO